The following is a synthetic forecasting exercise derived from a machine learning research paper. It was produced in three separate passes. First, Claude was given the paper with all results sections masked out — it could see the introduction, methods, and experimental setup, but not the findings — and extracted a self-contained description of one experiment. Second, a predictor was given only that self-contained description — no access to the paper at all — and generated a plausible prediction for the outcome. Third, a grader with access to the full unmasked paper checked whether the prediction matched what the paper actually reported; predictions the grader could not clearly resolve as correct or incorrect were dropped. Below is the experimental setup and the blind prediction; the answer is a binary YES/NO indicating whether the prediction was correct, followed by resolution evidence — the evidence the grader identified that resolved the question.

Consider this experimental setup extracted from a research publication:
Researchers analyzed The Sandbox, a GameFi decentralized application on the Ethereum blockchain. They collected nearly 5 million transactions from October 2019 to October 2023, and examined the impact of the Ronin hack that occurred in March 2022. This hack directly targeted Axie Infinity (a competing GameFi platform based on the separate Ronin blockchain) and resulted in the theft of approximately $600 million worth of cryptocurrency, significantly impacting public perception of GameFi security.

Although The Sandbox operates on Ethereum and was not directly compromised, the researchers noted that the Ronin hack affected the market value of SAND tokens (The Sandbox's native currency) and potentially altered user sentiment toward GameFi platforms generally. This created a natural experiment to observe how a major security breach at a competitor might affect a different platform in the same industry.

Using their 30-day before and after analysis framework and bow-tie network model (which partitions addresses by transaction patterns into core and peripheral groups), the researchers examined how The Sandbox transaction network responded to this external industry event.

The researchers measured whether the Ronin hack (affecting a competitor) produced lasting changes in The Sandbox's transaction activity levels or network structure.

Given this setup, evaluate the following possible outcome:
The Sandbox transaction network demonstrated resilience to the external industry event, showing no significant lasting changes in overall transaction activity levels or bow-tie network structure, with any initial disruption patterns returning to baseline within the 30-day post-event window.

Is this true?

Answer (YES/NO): NO